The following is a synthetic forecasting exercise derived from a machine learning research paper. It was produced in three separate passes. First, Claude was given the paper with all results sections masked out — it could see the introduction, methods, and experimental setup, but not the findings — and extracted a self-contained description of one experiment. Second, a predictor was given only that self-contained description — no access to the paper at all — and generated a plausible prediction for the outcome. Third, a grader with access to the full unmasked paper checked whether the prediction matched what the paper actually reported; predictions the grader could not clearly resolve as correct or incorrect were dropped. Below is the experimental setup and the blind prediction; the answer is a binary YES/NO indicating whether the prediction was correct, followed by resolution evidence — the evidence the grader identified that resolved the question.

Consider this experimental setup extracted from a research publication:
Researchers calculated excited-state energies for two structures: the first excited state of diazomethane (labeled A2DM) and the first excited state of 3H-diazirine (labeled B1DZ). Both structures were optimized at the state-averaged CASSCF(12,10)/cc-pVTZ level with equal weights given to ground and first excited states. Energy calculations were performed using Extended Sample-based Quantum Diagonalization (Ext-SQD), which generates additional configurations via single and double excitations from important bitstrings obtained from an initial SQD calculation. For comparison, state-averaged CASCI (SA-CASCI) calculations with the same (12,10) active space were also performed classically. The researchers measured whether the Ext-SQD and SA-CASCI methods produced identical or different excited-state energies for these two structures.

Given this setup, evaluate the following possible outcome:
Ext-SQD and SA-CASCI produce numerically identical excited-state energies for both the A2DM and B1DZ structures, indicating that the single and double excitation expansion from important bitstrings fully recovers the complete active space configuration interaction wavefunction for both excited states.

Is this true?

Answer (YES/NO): YES